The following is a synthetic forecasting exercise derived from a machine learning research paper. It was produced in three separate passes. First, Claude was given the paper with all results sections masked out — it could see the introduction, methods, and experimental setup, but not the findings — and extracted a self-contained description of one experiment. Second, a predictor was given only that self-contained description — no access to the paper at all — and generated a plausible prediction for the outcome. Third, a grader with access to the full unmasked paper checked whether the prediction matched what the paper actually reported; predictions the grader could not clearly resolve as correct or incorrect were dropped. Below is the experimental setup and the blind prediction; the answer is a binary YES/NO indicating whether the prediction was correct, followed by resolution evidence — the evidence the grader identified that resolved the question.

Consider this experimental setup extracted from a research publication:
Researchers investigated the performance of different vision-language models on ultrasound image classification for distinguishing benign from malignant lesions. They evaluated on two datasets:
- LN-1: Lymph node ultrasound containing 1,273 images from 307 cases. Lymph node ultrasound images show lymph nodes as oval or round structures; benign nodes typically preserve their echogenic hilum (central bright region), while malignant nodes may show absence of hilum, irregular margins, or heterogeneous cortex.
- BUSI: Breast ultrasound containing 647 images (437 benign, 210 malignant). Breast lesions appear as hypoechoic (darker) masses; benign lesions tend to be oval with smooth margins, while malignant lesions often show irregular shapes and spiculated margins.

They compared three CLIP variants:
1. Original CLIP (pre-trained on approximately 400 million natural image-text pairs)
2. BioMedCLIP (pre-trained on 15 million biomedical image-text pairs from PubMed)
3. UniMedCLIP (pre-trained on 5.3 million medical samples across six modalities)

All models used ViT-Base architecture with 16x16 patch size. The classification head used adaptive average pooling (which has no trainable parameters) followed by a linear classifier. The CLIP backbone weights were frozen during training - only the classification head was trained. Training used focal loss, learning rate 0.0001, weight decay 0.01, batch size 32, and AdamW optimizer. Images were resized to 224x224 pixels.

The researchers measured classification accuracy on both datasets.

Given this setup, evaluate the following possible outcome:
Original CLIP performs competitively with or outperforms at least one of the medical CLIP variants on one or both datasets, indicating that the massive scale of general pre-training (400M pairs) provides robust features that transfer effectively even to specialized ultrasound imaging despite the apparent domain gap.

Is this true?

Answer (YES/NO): YES